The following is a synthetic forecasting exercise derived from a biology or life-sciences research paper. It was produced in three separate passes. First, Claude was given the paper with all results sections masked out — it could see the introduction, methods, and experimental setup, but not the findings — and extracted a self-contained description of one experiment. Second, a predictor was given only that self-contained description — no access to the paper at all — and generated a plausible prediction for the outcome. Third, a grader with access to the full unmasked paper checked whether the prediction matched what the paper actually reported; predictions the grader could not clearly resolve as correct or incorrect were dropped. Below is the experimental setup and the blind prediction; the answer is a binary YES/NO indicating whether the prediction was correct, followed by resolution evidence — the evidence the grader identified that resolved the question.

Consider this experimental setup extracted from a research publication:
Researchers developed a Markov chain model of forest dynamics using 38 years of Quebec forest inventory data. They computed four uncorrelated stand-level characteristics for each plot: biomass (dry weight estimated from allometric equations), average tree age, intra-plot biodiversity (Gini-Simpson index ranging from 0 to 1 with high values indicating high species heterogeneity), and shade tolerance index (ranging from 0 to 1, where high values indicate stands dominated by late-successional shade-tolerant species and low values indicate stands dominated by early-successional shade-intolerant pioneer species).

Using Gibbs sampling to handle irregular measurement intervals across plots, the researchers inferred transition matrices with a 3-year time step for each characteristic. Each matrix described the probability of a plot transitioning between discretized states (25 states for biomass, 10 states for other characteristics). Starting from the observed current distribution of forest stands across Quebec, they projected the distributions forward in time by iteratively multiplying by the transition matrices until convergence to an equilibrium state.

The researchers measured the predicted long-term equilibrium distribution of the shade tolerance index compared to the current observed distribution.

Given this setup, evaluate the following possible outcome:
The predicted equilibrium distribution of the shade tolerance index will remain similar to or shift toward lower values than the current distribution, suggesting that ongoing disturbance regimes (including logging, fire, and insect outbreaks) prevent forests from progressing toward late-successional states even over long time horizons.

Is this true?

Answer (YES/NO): YES